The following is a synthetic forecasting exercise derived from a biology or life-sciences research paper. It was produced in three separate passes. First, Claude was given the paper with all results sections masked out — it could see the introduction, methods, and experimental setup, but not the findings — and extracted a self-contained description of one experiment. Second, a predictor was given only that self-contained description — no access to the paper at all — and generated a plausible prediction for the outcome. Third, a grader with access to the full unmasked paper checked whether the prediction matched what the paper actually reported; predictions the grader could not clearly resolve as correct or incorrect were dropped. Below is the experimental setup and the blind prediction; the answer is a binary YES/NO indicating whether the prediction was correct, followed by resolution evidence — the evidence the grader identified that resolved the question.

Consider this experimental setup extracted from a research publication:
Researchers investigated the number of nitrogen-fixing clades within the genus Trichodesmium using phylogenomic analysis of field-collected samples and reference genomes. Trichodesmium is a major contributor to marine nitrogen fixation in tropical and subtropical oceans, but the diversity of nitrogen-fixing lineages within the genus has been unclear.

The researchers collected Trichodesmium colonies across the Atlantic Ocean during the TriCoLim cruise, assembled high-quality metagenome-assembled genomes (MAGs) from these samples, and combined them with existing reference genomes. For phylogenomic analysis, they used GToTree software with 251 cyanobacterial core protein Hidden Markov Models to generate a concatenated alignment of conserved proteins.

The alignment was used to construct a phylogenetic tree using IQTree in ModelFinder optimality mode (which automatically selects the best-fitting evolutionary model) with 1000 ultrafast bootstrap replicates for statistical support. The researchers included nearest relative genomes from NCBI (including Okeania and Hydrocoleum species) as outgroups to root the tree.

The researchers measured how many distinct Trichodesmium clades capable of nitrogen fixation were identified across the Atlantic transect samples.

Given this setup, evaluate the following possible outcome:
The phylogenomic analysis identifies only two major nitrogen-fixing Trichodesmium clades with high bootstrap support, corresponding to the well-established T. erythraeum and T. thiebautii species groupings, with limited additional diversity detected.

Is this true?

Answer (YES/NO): NO